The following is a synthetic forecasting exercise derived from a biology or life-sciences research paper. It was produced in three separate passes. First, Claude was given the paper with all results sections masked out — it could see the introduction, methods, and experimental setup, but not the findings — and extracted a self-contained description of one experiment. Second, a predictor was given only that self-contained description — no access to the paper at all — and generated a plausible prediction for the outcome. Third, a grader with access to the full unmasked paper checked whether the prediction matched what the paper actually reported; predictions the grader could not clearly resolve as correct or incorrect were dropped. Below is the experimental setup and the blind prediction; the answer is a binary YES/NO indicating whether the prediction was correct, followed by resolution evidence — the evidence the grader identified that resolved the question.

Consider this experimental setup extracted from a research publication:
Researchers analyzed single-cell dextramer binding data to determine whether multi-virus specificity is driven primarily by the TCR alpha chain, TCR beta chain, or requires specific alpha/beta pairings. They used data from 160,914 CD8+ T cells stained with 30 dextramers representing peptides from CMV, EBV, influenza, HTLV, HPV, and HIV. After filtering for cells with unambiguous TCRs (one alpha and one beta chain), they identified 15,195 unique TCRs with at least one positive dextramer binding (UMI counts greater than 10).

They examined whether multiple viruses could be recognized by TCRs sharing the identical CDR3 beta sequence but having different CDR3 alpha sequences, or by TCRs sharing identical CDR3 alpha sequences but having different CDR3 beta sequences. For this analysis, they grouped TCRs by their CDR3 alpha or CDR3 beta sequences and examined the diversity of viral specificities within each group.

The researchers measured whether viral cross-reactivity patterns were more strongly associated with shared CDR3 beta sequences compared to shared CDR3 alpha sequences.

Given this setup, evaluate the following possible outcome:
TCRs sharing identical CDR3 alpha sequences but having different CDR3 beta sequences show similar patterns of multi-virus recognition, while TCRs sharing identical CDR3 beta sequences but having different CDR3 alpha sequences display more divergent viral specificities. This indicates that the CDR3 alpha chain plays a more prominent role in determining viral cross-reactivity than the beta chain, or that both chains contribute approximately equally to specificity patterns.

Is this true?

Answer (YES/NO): NO